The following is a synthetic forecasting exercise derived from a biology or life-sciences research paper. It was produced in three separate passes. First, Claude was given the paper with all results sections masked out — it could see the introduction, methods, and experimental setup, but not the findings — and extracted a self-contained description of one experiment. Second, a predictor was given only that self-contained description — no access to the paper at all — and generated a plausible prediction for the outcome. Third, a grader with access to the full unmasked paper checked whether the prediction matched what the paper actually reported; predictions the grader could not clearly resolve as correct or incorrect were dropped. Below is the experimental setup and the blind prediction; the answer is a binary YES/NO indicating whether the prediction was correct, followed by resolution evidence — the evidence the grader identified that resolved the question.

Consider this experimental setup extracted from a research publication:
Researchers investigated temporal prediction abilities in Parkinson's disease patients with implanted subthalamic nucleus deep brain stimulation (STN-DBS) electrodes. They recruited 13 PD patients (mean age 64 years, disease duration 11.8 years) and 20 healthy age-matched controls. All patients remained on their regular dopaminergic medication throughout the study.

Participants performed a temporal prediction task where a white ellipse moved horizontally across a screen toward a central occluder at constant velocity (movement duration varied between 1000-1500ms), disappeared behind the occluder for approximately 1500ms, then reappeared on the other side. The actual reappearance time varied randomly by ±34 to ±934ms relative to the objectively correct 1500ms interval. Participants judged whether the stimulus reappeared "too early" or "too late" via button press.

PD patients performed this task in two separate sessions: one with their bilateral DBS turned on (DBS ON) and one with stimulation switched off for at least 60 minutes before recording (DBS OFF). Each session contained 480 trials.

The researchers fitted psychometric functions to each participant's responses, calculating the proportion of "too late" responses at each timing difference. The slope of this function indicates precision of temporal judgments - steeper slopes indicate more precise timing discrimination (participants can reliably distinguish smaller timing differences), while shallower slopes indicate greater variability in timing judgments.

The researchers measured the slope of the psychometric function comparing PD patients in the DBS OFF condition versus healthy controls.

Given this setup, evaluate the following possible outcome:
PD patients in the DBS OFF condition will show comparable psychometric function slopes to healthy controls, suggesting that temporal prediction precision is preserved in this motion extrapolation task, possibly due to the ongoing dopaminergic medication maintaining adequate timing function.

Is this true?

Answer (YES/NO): NO